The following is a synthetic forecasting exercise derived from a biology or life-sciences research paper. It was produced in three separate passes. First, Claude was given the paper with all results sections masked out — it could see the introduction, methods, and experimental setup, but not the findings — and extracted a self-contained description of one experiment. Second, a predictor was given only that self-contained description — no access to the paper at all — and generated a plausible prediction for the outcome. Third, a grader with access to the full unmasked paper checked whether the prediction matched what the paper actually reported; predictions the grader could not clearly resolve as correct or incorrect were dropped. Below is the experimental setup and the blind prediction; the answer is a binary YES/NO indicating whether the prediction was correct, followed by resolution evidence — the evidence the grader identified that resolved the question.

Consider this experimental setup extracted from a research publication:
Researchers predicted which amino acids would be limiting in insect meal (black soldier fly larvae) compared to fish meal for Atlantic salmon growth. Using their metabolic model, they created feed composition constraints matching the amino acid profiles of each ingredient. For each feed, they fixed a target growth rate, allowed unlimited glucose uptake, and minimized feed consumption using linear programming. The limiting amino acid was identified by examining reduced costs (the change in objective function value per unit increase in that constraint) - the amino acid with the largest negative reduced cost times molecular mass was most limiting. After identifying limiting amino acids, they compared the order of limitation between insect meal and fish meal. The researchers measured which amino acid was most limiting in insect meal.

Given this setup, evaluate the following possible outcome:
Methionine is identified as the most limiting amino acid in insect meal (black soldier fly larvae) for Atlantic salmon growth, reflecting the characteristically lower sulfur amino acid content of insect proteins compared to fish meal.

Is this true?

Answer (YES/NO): NO